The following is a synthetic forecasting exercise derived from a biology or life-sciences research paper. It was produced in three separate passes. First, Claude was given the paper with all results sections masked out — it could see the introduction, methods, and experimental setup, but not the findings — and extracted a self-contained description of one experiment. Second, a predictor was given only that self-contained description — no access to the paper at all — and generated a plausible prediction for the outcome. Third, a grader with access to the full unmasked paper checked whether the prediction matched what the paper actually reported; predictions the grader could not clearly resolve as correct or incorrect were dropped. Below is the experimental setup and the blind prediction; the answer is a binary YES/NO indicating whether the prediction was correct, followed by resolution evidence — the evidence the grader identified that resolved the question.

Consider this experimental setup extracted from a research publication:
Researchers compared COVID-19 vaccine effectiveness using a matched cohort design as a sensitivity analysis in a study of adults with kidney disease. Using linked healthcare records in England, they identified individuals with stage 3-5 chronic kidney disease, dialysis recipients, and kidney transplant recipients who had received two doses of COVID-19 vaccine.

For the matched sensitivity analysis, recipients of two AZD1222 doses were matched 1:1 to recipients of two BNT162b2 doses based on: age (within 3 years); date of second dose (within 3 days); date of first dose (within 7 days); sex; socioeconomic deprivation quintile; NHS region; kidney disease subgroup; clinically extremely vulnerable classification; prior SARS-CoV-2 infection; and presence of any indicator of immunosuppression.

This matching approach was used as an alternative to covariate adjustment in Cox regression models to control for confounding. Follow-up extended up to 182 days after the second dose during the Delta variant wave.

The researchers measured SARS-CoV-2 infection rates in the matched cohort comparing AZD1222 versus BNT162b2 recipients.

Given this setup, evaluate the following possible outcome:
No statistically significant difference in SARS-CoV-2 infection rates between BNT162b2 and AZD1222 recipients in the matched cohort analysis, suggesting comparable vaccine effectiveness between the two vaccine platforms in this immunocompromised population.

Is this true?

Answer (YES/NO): NO